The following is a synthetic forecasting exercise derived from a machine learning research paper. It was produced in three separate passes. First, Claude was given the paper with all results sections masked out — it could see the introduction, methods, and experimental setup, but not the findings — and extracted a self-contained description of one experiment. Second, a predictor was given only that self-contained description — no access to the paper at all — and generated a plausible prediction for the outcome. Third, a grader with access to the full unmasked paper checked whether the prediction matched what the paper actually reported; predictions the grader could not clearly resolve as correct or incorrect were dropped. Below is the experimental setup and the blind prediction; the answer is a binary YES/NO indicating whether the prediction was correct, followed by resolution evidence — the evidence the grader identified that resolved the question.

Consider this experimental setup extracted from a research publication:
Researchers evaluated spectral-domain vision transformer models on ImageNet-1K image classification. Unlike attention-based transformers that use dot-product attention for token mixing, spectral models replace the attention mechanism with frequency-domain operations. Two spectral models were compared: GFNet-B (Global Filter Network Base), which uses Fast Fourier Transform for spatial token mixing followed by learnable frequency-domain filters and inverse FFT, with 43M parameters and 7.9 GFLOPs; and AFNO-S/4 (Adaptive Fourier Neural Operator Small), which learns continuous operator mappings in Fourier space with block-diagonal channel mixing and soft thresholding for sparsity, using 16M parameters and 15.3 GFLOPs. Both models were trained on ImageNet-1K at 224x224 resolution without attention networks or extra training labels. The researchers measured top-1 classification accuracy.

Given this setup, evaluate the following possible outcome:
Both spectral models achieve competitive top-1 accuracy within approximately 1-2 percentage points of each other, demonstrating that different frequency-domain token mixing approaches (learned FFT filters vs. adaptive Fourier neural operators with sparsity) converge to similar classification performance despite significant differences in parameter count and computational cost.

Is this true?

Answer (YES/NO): YES